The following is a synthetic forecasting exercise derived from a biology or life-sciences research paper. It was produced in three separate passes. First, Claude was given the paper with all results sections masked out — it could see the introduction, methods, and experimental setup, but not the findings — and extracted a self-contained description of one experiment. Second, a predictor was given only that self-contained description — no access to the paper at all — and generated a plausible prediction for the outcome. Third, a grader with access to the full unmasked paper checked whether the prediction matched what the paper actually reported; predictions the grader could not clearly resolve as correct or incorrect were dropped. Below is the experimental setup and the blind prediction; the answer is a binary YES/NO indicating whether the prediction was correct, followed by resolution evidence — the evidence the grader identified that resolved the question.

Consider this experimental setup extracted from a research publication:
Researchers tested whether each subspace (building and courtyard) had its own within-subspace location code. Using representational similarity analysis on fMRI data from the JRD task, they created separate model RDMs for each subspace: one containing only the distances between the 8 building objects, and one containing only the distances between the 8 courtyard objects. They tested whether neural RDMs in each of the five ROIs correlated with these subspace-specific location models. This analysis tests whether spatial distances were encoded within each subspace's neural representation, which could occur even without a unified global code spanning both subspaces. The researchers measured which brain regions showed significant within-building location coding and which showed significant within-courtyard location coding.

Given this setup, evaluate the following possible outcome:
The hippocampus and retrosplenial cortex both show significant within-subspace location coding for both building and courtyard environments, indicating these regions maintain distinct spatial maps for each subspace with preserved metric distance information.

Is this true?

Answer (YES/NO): NO